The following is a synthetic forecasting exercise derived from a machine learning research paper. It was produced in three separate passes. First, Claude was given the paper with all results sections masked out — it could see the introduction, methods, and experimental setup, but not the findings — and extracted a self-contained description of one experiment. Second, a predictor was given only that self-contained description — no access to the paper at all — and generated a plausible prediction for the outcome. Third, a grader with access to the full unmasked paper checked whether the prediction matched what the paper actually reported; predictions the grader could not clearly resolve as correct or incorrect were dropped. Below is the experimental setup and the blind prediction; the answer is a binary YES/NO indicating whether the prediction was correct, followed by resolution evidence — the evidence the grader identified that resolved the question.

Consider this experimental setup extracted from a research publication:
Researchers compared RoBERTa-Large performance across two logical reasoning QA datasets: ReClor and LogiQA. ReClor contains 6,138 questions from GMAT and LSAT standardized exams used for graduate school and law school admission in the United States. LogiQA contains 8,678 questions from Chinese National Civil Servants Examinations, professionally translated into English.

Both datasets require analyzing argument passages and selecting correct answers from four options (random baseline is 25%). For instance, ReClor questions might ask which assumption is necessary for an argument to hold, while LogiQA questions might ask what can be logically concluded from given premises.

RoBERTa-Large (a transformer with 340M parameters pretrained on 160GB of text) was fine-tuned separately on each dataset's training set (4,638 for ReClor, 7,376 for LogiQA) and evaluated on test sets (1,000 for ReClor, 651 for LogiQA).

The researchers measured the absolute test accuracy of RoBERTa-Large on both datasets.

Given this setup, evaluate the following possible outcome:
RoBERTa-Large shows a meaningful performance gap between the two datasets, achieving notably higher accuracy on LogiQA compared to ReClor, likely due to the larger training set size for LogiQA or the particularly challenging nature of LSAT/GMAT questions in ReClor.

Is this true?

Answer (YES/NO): NO